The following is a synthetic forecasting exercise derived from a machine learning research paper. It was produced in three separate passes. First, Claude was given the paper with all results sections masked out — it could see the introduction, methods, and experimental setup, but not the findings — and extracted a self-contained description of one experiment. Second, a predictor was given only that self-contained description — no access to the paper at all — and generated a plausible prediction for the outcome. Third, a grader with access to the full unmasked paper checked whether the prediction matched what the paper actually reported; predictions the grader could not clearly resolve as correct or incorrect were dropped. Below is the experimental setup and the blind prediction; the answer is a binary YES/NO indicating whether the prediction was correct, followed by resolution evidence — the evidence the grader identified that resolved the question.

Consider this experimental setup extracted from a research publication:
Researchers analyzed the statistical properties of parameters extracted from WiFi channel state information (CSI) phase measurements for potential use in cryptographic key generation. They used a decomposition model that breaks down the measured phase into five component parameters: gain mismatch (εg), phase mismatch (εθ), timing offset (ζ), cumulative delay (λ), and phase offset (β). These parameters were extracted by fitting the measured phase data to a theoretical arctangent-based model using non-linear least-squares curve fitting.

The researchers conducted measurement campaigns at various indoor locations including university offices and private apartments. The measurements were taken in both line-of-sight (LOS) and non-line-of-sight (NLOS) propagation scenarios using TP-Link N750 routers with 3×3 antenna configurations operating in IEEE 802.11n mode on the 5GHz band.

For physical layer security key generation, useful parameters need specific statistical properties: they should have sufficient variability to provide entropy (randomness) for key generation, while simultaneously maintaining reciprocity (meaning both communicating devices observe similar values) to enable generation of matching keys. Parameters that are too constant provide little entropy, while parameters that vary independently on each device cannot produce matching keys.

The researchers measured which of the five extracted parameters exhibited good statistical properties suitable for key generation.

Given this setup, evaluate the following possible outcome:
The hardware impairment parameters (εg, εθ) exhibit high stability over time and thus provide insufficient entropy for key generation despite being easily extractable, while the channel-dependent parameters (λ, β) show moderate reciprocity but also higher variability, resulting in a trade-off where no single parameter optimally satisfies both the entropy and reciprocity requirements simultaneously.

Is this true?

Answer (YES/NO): NO